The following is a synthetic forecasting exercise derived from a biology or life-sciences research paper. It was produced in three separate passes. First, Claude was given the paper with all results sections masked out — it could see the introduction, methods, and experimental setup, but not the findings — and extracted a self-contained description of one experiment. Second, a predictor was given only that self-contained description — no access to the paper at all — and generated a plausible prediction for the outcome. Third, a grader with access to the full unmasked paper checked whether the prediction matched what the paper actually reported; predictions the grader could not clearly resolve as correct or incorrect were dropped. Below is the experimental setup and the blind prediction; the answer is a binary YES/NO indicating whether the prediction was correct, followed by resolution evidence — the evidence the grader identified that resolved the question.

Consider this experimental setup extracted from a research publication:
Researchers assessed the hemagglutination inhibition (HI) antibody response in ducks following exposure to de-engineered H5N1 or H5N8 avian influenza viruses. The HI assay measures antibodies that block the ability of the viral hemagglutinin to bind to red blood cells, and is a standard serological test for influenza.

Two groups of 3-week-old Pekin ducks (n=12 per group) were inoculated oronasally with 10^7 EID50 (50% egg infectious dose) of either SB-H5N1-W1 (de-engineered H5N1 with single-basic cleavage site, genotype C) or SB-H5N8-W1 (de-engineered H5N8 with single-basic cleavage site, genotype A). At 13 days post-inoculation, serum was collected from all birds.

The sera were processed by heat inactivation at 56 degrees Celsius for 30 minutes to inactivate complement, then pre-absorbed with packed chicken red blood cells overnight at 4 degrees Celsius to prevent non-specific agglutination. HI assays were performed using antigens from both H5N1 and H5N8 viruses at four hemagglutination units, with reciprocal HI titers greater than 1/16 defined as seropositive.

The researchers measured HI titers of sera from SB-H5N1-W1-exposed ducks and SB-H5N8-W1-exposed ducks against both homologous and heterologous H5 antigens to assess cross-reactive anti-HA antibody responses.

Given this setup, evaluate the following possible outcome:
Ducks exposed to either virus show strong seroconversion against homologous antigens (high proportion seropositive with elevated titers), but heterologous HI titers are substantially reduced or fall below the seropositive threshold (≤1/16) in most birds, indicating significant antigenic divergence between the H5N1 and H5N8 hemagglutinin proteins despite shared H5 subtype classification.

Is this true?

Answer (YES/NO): NO